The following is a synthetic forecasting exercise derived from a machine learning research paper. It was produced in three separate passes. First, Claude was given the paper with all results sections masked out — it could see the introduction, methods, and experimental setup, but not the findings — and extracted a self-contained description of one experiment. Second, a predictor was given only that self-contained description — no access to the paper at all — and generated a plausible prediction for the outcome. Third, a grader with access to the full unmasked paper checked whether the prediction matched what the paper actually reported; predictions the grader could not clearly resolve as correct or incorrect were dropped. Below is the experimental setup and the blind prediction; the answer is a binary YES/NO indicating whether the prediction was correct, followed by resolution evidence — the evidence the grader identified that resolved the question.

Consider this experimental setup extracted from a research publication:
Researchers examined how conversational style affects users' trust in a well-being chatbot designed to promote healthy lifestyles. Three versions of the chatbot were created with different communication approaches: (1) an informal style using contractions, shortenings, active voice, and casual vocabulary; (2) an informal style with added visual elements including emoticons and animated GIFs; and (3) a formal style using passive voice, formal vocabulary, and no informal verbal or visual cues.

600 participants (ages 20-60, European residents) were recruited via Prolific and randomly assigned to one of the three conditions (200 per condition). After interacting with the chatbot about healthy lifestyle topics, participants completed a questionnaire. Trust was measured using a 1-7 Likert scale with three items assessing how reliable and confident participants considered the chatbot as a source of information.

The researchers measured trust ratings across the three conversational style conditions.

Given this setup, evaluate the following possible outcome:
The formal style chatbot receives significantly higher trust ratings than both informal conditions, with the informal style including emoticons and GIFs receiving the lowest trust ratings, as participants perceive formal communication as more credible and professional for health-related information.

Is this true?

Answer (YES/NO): NO